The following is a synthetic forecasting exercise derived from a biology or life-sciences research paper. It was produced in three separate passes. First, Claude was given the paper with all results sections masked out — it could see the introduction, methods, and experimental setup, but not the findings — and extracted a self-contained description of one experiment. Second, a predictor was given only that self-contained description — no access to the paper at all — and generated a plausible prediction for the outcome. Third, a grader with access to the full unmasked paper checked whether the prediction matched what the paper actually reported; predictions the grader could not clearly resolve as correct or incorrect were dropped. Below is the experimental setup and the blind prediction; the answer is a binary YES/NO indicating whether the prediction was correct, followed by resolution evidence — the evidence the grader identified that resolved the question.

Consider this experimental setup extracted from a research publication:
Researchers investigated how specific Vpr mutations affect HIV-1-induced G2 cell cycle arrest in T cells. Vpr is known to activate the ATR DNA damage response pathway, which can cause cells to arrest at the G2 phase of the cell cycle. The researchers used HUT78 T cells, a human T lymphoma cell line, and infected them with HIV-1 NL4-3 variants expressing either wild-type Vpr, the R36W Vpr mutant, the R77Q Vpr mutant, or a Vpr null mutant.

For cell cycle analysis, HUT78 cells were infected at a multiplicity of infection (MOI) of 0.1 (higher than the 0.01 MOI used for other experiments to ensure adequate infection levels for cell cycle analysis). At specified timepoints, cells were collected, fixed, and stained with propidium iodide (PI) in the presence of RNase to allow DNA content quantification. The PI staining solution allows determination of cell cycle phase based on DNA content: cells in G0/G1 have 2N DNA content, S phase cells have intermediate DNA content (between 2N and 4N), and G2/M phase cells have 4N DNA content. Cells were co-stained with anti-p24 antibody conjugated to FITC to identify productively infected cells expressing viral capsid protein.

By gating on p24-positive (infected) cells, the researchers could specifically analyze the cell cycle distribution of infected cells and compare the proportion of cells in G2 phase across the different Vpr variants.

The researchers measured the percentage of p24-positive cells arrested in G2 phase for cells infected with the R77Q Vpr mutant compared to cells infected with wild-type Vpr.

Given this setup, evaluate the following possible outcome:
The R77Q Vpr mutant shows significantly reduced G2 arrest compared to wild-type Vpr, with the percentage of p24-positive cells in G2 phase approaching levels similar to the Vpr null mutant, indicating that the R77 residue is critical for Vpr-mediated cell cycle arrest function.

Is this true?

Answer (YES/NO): NO